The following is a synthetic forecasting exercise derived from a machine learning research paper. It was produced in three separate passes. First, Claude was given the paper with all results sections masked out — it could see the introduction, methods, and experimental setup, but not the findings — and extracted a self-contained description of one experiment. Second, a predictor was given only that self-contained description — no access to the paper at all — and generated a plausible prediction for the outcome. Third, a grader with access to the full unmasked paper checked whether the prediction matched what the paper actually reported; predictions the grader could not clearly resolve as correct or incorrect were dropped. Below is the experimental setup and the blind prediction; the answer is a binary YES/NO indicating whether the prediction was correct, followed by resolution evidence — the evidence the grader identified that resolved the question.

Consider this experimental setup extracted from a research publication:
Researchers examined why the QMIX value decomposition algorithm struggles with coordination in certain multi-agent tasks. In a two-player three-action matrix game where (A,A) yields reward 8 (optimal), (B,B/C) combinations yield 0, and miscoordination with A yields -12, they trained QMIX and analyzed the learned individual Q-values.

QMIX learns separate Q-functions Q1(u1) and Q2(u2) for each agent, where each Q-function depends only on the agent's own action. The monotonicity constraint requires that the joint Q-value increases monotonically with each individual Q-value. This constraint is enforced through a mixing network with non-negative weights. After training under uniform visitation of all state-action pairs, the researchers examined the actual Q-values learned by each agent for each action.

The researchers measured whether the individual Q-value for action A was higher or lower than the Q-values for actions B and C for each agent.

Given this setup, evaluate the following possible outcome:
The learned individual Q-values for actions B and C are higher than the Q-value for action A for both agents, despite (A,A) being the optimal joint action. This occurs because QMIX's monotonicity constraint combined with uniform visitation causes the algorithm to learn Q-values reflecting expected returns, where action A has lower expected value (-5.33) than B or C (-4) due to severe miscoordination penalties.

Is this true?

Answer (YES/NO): YES